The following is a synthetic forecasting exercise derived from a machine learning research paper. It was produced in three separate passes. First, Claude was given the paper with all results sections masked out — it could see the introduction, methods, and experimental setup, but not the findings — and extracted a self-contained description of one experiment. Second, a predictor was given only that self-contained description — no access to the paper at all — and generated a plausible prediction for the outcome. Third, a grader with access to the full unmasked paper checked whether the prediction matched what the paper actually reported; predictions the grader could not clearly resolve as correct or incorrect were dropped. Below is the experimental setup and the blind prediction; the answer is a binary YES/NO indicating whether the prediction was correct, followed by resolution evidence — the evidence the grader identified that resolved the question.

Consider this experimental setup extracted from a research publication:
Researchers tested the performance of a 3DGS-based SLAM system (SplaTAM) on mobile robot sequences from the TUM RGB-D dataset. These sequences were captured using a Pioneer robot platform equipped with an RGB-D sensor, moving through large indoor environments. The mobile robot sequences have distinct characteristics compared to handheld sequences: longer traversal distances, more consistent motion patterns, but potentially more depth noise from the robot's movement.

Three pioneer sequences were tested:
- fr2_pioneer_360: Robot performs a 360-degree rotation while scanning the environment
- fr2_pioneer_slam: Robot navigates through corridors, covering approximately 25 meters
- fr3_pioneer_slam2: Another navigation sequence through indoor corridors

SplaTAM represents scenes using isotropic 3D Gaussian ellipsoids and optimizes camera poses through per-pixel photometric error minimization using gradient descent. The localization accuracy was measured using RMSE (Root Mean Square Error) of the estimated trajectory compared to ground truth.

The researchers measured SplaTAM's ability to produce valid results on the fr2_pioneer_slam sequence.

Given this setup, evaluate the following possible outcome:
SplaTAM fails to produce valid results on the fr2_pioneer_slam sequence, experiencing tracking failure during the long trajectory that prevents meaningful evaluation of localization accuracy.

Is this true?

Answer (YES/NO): YES